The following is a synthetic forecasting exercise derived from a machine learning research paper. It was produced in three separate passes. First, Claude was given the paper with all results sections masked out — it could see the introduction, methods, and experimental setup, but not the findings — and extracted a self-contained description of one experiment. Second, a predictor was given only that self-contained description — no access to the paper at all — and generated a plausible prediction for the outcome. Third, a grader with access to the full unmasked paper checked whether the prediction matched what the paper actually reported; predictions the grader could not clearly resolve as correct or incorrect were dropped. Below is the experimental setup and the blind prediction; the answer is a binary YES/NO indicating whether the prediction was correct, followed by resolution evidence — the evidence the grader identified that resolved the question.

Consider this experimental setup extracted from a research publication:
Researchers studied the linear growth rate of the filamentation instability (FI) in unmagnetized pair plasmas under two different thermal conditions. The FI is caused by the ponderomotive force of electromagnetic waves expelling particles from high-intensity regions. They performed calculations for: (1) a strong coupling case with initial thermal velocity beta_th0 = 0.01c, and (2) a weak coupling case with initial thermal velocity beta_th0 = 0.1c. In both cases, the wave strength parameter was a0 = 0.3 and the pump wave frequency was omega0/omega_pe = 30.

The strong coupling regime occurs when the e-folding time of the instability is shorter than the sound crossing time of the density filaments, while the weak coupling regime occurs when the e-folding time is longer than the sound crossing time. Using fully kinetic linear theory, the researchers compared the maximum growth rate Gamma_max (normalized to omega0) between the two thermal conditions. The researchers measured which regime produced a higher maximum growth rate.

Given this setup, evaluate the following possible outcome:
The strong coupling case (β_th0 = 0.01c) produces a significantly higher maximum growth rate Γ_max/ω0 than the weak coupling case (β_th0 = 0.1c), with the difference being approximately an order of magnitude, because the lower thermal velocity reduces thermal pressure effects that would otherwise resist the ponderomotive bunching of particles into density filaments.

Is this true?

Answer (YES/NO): NO